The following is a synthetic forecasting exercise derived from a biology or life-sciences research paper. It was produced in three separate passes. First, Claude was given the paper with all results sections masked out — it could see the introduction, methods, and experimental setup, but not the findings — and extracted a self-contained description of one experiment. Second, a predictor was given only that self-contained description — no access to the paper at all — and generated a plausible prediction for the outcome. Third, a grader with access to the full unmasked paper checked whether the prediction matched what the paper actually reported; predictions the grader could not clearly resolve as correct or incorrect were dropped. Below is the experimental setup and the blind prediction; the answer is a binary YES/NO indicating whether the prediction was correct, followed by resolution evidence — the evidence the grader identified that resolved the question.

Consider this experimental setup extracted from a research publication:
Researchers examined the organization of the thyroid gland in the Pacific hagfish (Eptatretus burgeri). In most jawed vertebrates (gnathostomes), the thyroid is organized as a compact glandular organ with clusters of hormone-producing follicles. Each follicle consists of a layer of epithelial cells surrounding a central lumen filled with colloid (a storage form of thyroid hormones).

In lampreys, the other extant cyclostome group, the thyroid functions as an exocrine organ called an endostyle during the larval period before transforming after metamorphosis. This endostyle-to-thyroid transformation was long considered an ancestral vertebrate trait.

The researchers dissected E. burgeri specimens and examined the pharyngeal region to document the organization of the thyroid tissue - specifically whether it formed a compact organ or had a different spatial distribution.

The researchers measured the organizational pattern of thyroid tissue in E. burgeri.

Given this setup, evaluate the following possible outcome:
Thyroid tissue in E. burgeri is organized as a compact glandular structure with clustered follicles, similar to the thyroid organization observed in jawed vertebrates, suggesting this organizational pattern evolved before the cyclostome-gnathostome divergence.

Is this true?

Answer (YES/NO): NO